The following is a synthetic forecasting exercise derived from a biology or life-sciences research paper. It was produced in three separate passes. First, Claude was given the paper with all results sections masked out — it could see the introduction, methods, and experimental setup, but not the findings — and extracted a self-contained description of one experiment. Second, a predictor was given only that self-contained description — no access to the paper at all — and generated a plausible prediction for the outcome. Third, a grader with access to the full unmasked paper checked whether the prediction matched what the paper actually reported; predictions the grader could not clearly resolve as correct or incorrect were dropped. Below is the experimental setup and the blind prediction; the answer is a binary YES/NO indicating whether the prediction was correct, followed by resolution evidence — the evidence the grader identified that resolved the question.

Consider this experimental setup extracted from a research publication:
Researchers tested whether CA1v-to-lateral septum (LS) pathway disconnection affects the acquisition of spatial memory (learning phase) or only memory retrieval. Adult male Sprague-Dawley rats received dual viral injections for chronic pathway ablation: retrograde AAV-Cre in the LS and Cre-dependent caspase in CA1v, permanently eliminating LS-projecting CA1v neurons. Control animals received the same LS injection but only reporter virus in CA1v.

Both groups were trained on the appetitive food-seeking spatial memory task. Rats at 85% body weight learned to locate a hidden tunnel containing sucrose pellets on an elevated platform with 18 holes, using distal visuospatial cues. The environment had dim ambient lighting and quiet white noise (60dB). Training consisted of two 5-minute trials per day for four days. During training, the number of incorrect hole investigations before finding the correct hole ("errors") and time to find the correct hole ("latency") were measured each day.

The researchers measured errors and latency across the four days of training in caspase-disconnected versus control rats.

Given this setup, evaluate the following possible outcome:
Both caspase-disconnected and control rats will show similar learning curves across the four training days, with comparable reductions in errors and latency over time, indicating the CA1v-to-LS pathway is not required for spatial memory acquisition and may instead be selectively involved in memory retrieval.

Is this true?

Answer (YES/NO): YES